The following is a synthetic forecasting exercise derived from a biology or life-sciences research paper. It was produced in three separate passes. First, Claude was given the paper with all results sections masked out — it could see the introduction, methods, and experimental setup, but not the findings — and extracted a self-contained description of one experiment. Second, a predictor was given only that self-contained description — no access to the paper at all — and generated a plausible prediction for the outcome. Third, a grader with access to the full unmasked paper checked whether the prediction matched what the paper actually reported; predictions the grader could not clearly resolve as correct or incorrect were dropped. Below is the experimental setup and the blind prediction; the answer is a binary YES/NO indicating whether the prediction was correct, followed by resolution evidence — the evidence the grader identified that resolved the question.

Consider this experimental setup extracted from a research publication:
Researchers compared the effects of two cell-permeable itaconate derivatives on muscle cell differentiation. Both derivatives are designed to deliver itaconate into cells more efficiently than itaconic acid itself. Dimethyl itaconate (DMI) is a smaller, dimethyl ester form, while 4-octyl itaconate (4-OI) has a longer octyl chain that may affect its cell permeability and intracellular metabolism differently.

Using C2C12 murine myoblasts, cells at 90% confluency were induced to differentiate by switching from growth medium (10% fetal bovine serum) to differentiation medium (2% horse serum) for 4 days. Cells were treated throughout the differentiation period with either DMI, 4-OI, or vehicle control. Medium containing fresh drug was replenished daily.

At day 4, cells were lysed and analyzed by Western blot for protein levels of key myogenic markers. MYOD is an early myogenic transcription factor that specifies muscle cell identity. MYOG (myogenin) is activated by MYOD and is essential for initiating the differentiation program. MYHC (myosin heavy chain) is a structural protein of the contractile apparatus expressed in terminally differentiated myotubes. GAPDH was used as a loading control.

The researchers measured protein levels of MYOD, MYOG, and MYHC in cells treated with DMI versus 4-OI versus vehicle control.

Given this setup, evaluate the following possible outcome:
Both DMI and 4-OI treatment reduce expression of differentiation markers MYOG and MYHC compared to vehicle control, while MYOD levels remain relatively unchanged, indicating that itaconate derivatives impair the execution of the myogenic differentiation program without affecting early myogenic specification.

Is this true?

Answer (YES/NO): YES